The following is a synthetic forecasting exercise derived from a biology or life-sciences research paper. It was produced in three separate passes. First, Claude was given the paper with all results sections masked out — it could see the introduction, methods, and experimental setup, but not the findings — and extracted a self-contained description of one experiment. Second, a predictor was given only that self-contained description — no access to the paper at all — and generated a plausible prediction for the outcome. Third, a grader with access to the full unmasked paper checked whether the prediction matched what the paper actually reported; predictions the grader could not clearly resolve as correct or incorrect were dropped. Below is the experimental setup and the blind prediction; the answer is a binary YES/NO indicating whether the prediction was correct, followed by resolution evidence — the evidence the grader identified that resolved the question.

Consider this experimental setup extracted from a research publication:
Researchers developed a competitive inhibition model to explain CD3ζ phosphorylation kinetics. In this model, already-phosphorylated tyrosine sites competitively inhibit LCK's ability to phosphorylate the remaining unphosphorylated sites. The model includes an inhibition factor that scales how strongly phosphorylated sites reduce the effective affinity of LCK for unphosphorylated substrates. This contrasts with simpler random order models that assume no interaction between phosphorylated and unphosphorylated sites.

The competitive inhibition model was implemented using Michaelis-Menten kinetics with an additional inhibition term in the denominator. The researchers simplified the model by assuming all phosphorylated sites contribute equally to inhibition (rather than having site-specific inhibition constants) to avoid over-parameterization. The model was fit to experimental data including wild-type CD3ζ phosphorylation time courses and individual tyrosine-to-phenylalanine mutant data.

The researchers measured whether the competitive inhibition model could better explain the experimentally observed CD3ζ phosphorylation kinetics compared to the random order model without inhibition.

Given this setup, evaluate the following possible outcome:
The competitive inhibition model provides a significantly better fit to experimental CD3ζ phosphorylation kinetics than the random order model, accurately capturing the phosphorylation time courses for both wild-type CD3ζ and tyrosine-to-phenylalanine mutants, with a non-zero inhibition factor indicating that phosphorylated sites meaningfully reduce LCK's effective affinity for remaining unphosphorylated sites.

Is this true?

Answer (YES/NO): YES